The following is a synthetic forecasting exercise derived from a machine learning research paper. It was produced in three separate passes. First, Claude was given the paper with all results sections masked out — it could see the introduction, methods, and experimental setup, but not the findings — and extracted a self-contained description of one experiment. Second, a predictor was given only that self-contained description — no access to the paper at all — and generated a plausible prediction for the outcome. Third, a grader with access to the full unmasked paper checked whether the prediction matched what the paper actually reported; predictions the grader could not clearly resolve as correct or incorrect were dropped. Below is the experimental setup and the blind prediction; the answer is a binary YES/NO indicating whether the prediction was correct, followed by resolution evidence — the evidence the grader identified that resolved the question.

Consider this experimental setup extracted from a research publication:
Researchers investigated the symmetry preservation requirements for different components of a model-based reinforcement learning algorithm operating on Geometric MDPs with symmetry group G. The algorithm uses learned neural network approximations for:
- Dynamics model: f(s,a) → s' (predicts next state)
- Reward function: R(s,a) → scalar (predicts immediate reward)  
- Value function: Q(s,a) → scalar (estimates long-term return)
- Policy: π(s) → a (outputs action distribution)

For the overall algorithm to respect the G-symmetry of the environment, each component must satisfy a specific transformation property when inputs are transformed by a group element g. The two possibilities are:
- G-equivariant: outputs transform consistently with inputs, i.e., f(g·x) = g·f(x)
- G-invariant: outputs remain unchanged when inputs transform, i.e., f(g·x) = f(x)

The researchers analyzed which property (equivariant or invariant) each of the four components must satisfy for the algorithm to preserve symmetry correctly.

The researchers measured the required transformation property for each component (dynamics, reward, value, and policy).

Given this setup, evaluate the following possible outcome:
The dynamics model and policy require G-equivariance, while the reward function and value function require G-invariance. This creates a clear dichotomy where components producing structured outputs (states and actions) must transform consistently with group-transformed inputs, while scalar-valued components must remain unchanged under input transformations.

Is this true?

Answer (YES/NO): YES